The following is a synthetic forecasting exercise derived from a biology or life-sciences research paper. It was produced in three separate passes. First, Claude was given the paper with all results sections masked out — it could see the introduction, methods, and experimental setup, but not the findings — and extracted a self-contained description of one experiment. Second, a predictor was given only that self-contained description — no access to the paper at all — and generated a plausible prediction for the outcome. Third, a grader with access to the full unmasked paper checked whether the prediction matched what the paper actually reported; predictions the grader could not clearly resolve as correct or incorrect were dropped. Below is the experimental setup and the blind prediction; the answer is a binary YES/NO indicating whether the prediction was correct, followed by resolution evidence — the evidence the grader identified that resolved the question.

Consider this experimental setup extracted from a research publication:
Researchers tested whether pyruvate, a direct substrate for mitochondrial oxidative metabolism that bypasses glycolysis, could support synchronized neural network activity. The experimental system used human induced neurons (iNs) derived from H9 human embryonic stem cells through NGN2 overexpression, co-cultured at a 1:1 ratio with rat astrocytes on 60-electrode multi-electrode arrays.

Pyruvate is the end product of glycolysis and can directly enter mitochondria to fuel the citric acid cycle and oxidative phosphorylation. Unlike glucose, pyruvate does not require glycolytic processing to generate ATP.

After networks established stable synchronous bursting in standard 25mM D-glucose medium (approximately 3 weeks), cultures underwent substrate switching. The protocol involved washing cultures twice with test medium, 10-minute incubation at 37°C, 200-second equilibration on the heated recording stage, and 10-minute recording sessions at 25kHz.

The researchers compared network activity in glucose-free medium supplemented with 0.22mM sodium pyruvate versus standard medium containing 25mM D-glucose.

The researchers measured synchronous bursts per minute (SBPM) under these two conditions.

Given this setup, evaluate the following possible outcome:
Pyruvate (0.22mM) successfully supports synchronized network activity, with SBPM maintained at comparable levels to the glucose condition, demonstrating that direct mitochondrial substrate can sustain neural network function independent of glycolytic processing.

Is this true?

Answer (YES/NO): NO